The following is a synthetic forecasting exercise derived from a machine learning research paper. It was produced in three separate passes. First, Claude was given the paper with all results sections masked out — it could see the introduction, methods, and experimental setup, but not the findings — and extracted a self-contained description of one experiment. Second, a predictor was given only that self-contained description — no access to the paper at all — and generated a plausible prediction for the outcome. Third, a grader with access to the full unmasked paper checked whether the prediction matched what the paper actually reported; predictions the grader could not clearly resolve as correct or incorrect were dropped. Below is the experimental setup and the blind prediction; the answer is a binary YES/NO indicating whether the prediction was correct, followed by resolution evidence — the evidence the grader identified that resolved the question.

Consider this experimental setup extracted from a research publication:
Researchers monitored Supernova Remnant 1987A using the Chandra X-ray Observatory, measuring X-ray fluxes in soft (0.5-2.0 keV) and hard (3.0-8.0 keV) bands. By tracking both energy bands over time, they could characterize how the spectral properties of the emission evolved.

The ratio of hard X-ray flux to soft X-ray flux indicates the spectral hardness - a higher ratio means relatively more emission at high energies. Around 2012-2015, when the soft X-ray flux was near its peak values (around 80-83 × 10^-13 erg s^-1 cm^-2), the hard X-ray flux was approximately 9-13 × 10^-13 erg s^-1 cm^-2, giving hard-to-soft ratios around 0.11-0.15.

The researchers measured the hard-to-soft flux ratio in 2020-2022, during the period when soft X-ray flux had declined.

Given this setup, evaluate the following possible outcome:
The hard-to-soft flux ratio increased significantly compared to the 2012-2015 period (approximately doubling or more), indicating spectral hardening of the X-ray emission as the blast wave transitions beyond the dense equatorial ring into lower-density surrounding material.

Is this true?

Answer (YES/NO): YES